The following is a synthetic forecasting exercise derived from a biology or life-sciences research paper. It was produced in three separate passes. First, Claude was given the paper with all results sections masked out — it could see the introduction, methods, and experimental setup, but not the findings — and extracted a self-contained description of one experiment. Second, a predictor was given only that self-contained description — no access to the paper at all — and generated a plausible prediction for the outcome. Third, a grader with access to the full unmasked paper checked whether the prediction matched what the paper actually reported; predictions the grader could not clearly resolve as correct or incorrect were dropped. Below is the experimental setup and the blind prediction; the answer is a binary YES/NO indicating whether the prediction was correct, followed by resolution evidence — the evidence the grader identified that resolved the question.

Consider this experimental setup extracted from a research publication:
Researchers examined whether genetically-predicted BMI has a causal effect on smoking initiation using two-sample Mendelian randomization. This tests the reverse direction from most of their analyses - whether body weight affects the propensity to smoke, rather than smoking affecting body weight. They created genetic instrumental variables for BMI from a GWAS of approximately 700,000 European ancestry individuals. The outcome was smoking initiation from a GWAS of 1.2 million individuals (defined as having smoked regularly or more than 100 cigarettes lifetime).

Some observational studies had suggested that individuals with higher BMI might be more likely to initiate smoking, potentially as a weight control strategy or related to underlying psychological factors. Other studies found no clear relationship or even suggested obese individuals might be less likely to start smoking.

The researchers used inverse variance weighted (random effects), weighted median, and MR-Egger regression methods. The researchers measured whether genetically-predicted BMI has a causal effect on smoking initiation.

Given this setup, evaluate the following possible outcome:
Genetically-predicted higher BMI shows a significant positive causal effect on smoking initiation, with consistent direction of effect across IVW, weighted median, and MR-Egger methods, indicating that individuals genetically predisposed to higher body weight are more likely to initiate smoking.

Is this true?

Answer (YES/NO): YES